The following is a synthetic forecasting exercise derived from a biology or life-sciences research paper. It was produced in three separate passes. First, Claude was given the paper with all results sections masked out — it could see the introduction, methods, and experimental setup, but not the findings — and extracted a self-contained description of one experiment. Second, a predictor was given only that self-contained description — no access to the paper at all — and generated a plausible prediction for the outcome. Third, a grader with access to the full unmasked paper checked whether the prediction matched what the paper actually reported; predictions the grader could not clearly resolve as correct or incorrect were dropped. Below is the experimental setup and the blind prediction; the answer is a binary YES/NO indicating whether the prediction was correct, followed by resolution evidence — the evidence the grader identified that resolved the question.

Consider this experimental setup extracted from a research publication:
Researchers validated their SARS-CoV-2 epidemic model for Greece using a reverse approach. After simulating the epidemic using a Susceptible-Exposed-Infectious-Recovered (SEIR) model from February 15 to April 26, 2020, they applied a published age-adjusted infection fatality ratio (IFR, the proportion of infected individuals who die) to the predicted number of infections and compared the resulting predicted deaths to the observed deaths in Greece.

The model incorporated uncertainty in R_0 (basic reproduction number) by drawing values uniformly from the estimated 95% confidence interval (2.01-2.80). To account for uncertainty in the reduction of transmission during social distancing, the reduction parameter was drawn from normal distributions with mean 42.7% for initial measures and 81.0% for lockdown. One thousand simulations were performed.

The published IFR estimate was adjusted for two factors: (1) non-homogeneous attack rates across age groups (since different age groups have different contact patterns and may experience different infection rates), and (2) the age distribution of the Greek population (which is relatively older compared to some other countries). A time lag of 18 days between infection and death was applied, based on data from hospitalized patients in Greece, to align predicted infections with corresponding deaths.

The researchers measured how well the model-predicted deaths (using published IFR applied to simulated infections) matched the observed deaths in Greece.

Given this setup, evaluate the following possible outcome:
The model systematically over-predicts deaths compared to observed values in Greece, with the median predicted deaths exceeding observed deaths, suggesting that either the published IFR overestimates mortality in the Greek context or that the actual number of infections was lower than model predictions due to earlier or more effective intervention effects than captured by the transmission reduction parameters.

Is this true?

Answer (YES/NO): NO